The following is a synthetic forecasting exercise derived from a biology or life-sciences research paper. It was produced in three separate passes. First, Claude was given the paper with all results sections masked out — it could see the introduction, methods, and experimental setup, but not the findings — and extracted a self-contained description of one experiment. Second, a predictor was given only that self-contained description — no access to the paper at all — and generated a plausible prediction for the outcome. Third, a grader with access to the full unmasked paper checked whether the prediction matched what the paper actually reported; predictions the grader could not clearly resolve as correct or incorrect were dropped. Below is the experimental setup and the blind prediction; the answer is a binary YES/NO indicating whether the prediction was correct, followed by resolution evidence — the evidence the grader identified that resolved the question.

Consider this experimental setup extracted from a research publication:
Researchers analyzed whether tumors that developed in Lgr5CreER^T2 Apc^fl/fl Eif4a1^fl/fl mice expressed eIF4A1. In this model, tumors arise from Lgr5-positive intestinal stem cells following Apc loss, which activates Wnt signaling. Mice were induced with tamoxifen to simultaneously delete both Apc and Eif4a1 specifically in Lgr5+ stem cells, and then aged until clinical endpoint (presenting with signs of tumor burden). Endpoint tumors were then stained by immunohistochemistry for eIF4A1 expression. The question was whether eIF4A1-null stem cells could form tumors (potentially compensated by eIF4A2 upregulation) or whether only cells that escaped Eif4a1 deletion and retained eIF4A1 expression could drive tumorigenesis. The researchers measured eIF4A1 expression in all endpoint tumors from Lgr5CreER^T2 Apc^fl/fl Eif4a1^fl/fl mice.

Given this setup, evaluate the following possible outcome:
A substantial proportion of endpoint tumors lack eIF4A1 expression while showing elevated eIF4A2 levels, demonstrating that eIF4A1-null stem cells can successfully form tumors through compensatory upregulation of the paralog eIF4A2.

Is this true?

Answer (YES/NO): NO